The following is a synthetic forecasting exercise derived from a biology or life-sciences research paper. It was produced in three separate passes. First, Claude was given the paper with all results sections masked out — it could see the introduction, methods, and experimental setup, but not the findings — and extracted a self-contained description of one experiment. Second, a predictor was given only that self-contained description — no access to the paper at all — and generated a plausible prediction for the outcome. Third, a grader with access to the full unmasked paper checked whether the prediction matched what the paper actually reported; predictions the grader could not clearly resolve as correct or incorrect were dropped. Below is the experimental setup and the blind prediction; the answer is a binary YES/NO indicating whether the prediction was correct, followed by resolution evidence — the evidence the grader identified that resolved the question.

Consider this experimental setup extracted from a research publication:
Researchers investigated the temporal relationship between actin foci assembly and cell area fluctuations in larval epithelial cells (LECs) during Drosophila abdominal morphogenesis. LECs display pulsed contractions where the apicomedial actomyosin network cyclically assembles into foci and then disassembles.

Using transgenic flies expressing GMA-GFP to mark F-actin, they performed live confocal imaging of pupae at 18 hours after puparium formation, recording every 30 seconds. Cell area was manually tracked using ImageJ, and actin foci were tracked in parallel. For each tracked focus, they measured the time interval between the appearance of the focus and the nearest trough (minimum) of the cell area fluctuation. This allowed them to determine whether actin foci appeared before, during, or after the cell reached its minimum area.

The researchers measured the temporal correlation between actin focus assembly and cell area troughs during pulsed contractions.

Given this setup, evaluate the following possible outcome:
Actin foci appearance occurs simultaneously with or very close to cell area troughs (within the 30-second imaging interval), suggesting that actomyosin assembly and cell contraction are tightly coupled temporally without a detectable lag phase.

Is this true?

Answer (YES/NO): NO